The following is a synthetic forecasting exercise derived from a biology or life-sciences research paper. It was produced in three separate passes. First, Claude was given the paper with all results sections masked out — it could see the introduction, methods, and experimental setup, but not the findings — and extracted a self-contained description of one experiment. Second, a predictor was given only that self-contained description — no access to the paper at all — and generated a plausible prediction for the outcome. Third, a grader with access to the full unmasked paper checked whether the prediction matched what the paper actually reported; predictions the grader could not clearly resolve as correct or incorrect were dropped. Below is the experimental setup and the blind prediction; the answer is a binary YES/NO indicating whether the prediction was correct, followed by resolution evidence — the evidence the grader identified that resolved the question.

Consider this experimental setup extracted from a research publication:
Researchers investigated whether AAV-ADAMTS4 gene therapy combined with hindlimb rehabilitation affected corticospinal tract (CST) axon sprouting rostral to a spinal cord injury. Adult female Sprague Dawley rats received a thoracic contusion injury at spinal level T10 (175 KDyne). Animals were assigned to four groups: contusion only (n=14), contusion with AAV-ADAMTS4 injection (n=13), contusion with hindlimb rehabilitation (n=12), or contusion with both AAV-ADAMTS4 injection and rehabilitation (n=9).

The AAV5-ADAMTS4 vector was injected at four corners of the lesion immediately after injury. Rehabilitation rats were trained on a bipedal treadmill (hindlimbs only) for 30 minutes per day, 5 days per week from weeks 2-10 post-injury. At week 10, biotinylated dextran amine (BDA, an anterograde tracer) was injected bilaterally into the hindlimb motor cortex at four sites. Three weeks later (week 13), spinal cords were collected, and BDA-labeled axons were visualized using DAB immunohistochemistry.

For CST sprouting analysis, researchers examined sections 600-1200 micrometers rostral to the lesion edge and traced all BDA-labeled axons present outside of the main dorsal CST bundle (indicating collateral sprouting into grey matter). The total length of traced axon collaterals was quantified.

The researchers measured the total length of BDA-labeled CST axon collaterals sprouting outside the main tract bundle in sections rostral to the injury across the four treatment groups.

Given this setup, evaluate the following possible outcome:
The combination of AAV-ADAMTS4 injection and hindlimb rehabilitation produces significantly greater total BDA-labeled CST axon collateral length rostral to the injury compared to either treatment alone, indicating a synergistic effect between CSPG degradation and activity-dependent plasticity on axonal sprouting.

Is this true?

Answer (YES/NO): NO